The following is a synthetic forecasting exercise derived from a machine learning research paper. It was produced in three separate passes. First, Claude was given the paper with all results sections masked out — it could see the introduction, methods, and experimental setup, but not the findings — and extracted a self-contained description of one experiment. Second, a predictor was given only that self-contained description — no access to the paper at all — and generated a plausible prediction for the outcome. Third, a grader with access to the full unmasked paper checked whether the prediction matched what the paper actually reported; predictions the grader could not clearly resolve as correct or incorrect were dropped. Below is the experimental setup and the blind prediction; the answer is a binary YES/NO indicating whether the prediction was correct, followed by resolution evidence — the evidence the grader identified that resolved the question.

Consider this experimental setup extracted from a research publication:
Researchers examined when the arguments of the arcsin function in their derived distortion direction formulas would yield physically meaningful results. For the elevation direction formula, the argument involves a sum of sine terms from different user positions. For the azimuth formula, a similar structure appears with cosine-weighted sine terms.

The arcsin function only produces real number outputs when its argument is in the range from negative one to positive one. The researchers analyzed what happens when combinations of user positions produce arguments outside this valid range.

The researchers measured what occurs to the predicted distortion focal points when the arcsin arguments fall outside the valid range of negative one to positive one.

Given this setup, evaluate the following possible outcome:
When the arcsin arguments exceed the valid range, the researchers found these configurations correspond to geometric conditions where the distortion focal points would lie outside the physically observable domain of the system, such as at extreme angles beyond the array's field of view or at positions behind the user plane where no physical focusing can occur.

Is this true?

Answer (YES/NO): NO